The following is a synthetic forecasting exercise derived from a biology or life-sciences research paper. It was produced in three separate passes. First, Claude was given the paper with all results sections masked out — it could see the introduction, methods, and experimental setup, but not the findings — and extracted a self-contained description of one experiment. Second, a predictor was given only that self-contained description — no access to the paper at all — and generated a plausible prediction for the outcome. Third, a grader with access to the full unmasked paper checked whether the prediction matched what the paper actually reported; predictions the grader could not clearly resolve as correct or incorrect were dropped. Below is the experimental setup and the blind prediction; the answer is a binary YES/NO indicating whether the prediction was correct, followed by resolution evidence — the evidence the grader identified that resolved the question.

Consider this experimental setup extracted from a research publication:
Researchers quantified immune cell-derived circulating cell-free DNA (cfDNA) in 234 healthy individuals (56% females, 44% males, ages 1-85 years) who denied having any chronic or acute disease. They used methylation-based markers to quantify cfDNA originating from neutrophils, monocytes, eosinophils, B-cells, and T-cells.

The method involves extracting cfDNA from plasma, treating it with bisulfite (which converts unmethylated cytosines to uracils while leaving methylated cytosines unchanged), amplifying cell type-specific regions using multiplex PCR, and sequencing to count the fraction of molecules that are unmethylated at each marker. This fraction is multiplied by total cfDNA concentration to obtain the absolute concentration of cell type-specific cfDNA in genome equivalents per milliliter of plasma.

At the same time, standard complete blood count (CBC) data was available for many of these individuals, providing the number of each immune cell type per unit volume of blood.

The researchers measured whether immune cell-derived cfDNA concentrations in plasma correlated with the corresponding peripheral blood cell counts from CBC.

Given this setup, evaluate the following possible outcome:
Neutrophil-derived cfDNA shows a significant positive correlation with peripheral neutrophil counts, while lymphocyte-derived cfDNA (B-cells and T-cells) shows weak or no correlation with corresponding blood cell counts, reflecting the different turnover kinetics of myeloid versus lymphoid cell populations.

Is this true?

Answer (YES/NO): NO